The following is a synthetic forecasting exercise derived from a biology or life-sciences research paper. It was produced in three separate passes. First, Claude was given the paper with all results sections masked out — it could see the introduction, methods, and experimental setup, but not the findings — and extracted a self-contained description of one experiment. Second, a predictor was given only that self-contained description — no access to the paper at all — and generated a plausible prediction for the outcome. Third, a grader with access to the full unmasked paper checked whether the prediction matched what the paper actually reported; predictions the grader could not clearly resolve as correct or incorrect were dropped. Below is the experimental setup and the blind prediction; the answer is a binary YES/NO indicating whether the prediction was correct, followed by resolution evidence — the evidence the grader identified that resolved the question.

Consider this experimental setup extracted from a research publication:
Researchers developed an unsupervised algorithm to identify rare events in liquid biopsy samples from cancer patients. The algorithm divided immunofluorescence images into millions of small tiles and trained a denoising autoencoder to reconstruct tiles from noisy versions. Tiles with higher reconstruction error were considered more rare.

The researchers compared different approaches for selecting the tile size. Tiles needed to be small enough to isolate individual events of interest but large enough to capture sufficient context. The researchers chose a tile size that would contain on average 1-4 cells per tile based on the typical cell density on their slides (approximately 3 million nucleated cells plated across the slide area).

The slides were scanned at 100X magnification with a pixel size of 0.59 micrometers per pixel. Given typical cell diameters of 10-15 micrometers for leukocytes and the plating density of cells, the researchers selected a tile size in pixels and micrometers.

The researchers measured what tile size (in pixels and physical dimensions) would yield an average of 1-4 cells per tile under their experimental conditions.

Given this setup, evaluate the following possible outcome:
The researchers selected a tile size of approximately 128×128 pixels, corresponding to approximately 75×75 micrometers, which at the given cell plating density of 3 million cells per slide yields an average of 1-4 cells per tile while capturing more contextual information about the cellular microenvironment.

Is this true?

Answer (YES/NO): NO